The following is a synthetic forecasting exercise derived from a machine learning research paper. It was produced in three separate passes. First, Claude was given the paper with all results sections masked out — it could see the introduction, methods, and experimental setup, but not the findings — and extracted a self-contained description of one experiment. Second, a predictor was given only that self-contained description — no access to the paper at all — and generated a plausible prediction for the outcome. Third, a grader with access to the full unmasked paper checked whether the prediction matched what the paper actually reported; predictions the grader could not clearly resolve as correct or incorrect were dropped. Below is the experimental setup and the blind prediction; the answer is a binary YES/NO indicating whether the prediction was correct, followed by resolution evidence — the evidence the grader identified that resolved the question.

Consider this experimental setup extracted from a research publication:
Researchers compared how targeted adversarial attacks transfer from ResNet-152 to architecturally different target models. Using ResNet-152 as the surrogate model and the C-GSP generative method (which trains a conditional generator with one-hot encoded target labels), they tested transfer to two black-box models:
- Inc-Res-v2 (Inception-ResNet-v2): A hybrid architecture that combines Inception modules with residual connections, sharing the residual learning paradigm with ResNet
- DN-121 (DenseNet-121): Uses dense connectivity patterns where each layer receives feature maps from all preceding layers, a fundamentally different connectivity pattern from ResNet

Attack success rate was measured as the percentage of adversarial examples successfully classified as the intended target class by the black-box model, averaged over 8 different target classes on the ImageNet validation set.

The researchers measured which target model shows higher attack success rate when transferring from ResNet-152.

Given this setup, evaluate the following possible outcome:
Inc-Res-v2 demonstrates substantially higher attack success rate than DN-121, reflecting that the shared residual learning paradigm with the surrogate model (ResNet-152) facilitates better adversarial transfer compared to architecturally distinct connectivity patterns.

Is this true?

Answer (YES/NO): NO